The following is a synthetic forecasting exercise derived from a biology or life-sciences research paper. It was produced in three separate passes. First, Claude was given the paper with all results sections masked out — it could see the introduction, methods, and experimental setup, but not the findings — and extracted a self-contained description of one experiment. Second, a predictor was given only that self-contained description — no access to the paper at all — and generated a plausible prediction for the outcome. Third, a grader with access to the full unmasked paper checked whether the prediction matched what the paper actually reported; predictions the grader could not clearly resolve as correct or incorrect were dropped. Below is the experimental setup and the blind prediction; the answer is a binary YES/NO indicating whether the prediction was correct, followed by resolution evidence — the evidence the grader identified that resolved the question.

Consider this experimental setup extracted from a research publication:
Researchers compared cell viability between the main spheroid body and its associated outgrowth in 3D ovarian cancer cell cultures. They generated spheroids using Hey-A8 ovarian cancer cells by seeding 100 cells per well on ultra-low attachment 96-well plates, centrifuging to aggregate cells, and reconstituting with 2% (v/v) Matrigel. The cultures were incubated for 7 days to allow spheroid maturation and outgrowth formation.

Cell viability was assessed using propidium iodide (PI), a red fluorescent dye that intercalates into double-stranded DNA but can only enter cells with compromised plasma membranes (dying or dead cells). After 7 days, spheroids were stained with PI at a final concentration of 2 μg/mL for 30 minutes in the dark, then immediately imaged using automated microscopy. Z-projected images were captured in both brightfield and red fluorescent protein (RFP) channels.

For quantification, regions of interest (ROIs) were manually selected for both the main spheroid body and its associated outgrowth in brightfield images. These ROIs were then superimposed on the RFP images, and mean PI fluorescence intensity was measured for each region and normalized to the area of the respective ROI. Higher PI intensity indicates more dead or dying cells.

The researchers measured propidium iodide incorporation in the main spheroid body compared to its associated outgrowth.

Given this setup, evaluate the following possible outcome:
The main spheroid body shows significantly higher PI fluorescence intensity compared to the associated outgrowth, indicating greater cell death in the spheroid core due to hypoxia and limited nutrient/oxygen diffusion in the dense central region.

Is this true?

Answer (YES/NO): YES